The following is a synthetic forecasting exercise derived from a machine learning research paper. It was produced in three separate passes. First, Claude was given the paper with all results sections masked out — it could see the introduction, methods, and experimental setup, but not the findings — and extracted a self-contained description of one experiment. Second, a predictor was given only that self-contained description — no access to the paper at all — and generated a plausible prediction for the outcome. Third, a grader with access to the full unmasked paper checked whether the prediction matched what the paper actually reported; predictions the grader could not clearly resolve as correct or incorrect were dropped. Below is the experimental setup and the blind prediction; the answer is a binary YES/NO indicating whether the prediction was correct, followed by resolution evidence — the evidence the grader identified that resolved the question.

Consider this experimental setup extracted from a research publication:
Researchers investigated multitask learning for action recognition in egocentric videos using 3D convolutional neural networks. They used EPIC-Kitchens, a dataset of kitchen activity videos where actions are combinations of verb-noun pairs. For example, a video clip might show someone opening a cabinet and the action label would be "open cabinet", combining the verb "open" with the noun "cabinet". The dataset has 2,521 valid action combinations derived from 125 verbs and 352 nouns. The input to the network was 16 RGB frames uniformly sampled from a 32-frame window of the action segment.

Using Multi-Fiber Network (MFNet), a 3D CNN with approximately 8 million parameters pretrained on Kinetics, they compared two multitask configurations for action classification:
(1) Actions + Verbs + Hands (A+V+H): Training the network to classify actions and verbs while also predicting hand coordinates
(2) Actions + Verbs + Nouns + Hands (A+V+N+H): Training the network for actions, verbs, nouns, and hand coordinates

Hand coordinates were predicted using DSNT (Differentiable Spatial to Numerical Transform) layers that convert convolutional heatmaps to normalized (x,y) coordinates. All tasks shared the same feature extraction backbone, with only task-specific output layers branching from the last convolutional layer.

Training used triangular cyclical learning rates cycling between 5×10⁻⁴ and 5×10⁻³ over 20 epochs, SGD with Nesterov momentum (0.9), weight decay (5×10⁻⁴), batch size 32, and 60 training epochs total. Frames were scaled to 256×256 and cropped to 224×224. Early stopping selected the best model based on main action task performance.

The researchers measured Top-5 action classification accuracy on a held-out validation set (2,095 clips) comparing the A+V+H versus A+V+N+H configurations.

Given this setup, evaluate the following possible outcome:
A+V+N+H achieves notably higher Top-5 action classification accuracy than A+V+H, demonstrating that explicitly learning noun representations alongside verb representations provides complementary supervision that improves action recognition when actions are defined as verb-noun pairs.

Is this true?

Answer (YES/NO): NO